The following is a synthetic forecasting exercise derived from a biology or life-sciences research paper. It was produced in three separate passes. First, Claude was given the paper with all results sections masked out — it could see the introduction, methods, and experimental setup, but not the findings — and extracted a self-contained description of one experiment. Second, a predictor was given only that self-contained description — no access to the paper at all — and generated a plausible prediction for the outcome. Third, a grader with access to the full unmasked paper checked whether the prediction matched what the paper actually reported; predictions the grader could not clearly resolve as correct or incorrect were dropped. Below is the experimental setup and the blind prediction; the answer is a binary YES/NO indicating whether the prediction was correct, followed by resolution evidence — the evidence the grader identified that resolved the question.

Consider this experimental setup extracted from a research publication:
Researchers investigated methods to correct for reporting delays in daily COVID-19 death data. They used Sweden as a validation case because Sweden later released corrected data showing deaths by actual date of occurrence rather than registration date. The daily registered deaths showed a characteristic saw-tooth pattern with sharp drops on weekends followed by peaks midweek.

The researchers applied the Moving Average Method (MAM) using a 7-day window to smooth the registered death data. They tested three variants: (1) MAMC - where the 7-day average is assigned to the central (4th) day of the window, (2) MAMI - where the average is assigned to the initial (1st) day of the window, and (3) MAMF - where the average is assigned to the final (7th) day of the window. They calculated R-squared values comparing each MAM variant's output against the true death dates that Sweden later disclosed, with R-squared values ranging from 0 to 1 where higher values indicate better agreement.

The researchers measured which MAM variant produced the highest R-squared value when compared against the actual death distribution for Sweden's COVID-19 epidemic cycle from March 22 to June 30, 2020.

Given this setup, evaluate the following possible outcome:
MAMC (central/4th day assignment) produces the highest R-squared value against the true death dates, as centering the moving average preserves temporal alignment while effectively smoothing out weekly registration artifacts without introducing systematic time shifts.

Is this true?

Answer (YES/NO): NO